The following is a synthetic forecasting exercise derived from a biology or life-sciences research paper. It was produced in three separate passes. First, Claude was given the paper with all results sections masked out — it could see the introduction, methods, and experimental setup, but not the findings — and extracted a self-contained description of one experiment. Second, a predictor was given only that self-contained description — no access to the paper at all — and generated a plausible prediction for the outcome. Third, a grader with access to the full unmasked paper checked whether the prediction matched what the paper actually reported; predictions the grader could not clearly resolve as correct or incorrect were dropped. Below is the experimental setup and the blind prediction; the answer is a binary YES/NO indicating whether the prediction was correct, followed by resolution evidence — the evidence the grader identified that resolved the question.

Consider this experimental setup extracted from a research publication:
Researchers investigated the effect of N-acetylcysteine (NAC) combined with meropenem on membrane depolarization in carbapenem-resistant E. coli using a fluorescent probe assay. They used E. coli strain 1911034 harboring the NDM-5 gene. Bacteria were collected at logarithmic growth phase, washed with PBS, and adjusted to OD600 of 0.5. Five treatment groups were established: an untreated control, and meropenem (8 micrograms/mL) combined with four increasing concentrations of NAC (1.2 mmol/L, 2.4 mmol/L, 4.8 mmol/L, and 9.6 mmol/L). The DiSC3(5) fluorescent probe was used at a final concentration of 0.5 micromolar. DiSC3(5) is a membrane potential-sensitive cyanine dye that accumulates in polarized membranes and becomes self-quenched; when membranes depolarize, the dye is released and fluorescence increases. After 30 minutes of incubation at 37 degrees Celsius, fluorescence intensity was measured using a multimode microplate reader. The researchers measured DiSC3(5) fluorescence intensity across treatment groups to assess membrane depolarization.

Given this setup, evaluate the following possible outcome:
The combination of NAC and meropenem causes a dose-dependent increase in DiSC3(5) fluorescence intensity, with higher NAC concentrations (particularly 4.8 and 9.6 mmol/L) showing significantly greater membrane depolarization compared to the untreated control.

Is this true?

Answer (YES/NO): YES